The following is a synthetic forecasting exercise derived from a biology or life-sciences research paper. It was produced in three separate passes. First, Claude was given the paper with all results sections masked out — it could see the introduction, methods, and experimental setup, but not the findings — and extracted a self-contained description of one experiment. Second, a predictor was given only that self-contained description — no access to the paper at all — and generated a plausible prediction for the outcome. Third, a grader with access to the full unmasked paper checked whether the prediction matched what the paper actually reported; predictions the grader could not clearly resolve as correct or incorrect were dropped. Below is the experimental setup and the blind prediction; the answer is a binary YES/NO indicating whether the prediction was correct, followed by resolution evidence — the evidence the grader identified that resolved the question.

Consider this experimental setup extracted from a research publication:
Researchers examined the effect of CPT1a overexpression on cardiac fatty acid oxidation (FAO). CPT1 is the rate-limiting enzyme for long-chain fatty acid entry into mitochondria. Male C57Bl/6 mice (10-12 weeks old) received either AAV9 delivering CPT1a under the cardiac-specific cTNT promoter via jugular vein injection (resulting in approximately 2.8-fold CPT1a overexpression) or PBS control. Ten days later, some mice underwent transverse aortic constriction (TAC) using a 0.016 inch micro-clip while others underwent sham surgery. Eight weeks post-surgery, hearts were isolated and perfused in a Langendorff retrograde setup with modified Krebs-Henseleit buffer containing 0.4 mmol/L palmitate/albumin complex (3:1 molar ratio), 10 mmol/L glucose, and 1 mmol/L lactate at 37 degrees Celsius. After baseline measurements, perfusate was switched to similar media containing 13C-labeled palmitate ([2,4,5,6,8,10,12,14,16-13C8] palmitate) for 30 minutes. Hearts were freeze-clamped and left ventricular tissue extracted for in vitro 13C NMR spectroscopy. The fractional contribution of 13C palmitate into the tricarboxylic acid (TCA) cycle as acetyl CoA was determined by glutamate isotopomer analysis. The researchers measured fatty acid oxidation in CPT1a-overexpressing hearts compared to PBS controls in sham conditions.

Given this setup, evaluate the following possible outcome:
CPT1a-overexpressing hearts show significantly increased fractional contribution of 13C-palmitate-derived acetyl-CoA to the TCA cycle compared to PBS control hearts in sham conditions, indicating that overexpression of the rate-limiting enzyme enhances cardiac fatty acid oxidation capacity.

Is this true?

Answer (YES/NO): NO